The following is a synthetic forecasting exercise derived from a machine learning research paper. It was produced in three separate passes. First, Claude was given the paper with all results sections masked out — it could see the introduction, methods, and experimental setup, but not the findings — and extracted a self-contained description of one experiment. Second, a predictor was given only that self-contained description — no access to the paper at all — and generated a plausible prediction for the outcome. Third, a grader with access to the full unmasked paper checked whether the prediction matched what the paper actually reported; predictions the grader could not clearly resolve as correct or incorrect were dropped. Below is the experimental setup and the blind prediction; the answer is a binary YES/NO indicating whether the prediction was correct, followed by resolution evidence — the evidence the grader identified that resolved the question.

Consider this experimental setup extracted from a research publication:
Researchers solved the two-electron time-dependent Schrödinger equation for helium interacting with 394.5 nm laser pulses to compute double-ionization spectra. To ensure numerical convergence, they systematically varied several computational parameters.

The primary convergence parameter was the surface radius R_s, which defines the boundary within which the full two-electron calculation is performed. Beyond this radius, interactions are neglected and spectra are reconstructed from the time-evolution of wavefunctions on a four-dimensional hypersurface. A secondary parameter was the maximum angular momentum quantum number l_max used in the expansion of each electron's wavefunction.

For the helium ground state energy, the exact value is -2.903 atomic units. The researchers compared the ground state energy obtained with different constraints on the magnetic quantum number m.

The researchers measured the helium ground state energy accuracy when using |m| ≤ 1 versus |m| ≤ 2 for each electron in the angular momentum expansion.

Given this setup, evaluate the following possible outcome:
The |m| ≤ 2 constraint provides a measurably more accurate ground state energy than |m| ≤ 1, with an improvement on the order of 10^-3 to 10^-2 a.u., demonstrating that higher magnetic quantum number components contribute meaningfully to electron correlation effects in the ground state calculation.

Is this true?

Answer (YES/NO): YES